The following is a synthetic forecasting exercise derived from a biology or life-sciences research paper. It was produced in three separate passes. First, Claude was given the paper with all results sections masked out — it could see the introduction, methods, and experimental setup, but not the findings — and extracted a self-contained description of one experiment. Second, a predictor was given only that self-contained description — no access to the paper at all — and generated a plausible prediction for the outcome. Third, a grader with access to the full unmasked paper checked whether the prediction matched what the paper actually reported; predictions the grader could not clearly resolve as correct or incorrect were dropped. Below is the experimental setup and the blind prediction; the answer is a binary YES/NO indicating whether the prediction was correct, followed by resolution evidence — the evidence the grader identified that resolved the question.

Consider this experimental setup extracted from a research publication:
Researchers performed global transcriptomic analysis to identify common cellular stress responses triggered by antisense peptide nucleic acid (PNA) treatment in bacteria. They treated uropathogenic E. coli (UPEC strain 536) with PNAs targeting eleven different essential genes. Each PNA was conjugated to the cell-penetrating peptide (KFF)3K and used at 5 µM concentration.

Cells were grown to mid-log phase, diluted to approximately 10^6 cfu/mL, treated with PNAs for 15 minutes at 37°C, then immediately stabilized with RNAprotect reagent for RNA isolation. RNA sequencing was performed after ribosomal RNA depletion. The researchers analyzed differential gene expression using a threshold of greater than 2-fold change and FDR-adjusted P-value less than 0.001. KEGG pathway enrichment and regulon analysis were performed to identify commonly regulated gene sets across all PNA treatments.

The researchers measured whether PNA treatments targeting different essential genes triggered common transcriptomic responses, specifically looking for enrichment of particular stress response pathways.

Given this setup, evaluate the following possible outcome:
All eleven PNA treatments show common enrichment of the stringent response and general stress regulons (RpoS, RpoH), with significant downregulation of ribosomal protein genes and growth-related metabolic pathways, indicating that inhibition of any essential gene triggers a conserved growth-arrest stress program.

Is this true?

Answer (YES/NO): NO